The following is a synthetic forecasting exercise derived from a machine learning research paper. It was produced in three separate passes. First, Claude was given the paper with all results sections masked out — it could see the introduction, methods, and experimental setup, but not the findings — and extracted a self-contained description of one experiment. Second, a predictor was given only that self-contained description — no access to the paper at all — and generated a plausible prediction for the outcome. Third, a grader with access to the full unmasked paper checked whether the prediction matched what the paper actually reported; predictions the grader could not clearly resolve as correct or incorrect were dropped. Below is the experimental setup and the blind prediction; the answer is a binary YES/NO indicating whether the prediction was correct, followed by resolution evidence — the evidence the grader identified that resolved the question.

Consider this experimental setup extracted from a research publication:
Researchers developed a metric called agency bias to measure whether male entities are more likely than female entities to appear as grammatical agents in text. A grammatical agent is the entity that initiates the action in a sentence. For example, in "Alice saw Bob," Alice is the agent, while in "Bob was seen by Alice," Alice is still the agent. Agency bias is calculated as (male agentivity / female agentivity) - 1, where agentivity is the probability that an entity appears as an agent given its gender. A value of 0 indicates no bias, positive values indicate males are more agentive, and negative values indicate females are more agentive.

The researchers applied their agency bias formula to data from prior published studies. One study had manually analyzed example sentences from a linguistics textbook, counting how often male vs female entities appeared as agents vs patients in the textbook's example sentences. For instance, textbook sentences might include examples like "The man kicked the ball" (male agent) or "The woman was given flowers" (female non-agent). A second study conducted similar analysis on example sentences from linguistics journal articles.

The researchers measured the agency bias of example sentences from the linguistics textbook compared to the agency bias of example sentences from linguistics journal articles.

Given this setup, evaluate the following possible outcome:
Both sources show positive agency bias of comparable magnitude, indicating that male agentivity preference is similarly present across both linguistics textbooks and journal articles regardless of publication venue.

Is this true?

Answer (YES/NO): NO